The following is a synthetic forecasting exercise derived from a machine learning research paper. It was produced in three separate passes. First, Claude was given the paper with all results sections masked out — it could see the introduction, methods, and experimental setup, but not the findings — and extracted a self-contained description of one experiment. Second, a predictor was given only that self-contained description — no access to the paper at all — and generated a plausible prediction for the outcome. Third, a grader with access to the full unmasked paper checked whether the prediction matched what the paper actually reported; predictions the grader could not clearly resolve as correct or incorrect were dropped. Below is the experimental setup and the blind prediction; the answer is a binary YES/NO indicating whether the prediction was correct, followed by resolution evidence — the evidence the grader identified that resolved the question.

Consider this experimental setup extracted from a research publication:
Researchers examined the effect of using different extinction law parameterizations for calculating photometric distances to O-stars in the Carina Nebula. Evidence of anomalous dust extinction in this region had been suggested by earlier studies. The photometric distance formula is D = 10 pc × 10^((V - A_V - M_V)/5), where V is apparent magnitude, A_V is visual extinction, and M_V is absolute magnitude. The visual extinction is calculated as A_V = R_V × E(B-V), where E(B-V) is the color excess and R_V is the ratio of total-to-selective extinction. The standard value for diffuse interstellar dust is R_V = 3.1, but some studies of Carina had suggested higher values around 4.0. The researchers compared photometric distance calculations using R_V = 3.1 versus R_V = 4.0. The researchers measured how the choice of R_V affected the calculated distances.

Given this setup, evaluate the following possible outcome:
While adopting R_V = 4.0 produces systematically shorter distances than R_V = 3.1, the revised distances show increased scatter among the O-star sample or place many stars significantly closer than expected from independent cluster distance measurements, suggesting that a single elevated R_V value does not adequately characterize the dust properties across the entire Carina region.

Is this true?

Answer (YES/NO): NO